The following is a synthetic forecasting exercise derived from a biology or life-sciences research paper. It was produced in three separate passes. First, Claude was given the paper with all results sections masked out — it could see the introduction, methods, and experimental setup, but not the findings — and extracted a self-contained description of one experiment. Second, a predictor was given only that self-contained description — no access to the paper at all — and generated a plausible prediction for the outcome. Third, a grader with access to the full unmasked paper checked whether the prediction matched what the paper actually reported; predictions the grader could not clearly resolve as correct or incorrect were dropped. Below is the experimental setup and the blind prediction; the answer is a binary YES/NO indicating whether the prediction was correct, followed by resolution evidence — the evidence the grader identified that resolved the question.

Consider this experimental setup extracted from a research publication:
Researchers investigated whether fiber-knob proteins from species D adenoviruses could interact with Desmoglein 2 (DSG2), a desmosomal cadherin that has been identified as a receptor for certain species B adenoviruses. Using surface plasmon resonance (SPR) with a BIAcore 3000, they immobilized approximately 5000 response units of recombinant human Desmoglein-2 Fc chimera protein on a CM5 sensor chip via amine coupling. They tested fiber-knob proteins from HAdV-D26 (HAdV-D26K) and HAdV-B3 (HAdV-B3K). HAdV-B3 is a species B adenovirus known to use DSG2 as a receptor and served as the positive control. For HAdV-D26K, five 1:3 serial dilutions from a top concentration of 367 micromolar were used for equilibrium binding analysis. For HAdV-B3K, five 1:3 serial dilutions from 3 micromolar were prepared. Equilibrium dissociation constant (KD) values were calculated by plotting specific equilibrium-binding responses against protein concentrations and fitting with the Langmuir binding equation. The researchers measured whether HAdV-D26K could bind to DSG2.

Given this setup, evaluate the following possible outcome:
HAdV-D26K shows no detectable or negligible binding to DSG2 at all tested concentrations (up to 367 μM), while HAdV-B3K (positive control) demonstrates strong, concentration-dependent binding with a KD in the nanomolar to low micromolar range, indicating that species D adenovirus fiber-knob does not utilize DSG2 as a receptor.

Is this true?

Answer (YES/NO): NO